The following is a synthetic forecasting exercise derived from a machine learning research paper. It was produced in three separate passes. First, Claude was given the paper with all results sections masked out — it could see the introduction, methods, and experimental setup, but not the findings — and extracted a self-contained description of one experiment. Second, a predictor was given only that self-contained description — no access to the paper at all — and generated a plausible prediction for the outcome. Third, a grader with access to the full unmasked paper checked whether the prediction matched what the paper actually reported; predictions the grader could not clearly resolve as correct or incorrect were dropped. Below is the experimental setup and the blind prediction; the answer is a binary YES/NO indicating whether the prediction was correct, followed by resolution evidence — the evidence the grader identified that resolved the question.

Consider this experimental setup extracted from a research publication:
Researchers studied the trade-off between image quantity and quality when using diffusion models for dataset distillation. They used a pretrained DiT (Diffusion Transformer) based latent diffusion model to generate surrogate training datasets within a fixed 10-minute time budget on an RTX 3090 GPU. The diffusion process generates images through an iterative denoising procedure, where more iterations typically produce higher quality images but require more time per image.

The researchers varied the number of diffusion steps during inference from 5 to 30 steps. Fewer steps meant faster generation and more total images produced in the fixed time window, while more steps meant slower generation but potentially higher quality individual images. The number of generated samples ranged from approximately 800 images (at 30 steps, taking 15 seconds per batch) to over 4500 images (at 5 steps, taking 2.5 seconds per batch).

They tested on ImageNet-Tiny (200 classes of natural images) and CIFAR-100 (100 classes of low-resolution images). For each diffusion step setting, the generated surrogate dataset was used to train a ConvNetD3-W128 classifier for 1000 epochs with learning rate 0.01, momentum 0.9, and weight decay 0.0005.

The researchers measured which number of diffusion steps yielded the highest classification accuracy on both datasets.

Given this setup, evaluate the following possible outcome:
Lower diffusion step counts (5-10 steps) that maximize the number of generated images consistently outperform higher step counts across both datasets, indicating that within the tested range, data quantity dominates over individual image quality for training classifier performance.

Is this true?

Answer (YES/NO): NO